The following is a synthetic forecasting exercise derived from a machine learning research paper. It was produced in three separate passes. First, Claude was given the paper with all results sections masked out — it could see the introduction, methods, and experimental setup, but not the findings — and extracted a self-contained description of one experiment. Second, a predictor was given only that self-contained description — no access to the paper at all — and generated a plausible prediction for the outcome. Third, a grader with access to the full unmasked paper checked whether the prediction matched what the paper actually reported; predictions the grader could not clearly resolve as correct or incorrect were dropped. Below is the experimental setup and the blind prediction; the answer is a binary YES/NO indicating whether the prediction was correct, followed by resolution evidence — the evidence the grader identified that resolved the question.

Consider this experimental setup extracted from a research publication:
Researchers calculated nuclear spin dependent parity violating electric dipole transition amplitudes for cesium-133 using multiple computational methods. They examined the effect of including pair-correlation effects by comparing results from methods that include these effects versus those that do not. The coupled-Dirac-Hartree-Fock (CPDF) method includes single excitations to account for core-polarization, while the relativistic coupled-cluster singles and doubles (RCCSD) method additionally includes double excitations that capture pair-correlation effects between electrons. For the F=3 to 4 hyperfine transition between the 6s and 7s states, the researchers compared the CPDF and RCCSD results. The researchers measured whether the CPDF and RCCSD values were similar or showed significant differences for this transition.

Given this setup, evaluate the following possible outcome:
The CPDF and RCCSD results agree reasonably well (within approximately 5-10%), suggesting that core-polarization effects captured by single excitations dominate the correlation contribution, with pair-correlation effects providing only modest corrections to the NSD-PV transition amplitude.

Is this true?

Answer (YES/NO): YES